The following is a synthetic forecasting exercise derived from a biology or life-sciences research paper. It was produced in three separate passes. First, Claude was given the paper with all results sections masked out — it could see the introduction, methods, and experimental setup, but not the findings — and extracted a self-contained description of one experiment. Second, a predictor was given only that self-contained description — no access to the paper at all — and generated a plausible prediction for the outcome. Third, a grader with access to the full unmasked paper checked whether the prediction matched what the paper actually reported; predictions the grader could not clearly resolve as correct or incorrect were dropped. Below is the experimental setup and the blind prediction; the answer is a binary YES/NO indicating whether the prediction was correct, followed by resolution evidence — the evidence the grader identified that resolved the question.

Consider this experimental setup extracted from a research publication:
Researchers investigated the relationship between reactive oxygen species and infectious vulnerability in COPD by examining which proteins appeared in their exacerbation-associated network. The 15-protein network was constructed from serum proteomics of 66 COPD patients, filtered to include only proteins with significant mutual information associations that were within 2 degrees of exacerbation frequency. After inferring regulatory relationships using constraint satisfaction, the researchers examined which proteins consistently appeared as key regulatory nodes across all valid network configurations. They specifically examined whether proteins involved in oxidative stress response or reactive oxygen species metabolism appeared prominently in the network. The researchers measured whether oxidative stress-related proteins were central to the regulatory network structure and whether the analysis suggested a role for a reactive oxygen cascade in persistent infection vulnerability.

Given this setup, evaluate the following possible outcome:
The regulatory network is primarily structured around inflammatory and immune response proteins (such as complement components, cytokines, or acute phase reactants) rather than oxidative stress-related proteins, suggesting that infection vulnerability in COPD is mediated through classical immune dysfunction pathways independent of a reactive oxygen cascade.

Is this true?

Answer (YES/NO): NO